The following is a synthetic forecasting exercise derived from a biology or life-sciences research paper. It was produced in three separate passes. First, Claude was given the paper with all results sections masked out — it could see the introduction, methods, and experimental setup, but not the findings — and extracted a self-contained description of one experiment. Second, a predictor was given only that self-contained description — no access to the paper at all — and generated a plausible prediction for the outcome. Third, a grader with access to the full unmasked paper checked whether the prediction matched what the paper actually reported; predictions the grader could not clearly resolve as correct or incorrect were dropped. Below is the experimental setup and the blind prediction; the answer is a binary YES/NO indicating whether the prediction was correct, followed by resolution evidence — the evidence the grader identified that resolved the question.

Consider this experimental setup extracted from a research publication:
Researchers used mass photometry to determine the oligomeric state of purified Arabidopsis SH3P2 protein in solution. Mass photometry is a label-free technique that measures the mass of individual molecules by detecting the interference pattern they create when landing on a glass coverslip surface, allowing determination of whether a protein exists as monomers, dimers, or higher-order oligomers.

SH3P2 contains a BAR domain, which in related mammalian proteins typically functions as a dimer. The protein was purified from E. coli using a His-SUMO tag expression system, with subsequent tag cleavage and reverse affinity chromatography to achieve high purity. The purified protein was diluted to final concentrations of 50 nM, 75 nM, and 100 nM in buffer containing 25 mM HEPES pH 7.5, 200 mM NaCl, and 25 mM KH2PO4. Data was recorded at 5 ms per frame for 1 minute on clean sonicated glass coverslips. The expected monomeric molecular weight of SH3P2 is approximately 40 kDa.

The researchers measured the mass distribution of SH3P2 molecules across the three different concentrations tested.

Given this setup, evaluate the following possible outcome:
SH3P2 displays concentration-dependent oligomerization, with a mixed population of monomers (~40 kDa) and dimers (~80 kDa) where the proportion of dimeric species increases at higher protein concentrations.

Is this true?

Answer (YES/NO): YES